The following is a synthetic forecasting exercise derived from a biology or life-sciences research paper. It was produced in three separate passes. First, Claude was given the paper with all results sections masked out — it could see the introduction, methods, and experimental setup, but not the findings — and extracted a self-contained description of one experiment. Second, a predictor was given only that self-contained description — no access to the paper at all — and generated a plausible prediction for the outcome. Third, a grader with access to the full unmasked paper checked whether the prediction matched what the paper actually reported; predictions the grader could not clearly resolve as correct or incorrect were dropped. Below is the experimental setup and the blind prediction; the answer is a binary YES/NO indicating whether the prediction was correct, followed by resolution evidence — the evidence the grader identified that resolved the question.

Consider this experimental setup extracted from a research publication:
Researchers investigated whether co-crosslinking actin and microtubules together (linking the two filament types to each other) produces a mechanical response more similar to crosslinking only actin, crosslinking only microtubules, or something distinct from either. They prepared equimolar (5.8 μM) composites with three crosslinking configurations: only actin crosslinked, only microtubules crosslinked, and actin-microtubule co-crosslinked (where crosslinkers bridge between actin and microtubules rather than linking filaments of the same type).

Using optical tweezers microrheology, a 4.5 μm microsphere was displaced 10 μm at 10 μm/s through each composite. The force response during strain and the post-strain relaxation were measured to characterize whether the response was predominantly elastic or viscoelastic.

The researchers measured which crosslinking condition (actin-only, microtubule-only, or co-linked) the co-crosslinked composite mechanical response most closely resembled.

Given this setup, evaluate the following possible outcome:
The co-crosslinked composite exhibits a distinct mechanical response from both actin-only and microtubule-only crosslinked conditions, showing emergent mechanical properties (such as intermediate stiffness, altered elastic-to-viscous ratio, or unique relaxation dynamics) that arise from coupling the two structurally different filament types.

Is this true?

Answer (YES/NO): NO